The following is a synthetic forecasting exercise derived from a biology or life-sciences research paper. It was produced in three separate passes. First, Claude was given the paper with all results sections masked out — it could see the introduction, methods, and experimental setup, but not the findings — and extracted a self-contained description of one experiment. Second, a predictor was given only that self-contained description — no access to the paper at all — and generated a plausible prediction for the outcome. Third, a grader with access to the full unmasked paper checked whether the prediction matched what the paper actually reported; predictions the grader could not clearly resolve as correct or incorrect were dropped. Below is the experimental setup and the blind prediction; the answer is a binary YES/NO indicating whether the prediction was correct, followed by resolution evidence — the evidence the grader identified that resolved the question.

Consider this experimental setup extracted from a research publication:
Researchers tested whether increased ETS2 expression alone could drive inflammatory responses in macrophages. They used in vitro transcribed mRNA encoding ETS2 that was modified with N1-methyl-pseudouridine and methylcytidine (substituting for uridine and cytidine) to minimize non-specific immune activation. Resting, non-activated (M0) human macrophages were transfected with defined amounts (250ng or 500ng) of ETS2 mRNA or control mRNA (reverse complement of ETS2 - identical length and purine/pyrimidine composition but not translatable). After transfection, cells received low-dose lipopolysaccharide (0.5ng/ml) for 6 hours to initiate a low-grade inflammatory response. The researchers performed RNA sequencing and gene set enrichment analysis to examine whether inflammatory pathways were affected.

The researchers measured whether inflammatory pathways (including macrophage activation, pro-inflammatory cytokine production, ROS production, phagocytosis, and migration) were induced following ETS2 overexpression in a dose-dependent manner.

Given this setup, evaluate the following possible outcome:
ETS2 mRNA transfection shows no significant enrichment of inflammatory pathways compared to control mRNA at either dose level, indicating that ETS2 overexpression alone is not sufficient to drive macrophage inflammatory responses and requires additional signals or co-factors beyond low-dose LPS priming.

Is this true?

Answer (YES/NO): NO